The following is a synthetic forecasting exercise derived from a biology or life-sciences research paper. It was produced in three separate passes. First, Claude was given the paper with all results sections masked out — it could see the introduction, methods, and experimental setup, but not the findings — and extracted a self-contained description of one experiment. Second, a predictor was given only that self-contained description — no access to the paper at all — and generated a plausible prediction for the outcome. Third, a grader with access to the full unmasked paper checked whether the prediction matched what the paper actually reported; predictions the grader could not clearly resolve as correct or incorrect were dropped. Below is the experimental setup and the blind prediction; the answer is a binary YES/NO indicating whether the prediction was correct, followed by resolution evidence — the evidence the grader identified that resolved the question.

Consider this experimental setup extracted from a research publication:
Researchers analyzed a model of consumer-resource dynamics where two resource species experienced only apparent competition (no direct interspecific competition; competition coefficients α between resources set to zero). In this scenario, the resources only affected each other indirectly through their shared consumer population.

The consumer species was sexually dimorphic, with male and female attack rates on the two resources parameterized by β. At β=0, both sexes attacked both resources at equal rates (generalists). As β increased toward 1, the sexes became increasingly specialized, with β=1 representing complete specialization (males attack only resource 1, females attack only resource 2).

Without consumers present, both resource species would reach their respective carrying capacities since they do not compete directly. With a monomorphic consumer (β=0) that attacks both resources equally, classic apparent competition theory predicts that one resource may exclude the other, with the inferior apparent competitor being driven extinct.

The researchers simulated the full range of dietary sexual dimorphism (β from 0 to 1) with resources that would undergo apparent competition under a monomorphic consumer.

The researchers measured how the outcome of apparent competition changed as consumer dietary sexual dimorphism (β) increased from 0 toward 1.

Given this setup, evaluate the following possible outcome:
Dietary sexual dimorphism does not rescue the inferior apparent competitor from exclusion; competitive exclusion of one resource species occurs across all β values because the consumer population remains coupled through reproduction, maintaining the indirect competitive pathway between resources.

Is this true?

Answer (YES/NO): NO